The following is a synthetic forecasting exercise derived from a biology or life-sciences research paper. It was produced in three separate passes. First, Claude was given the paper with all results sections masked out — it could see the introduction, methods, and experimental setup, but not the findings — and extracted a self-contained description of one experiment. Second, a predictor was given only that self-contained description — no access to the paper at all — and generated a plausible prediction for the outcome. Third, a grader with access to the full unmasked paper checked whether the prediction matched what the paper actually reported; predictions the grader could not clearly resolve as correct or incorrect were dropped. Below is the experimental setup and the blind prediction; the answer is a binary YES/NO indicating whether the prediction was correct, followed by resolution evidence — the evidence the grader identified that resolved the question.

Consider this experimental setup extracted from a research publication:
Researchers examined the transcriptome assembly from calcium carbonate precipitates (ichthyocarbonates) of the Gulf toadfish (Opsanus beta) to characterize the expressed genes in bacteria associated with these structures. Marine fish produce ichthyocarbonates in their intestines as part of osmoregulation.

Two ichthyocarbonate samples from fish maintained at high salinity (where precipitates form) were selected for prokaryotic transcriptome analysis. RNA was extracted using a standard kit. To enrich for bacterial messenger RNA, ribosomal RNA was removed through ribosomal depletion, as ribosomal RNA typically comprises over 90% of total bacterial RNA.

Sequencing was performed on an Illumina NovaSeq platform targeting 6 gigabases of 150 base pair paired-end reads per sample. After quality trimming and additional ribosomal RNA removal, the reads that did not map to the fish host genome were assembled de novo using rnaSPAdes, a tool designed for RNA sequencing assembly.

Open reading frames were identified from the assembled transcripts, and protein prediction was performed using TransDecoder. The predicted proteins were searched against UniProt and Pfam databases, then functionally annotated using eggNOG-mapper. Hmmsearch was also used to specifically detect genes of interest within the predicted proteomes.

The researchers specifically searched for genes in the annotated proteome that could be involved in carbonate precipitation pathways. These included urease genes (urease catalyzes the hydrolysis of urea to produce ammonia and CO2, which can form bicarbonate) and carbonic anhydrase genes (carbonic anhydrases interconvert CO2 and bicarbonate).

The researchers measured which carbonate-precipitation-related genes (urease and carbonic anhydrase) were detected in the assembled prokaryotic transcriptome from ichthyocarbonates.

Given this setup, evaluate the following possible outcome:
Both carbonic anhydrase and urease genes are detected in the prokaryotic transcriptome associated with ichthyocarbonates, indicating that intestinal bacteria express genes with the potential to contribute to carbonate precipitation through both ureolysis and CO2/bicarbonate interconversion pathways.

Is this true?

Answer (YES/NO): NO